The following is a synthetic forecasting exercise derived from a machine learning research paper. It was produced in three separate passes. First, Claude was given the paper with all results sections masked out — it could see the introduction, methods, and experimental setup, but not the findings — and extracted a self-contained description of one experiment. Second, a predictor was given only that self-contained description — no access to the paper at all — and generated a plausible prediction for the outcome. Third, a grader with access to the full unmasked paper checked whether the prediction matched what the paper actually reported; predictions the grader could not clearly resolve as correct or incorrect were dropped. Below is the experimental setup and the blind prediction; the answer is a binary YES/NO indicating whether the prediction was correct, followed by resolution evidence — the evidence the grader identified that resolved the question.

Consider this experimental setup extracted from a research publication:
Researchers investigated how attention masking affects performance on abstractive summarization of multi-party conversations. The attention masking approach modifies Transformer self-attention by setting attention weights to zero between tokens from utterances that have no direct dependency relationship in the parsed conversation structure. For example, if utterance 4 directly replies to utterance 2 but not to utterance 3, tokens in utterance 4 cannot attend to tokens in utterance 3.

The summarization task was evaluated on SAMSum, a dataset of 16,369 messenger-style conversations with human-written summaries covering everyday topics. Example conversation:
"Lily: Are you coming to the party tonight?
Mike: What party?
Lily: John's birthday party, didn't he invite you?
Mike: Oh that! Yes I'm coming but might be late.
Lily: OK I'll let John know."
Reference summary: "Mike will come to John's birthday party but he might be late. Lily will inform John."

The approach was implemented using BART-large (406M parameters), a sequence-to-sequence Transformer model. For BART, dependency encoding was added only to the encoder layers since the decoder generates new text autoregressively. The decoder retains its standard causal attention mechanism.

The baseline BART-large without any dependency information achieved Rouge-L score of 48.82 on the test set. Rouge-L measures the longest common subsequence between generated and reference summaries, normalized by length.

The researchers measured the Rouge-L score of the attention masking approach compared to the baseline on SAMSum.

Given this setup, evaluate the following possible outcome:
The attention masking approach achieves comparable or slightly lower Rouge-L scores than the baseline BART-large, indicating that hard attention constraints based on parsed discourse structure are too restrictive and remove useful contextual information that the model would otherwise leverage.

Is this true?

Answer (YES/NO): NO